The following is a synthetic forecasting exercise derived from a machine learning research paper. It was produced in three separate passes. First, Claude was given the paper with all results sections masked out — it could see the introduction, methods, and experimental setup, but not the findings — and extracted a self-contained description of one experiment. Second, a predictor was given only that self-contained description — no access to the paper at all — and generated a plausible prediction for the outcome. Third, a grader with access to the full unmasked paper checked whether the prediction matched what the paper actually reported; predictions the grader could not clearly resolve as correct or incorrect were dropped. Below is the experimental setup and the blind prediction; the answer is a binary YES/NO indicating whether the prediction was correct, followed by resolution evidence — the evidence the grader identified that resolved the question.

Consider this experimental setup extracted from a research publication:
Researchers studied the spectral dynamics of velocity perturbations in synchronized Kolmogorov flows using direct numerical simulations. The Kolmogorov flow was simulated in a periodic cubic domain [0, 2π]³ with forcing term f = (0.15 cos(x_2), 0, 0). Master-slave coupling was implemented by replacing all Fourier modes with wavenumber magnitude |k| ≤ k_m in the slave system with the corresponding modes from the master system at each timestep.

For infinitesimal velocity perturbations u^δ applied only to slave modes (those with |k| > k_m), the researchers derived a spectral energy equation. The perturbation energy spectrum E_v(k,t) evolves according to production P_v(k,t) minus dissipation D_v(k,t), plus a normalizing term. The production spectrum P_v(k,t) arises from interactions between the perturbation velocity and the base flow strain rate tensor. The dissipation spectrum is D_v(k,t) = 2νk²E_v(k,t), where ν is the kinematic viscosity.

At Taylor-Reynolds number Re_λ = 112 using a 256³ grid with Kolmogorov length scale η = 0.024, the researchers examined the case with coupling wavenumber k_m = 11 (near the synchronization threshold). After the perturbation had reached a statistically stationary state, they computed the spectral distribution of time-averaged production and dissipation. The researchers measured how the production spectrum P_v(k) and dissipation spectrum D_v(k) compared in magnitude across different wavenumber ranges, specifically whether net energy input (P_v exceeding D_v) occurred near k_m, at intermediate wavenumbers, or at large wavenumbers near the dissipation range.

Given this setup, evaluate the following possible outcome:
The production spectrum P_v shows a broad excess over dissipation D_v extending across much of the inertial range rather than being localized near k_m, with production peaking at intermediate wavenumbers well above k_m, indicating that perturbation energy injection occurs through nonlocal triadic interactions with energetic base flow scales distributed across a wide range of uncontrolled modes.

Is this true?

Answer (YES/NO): NO